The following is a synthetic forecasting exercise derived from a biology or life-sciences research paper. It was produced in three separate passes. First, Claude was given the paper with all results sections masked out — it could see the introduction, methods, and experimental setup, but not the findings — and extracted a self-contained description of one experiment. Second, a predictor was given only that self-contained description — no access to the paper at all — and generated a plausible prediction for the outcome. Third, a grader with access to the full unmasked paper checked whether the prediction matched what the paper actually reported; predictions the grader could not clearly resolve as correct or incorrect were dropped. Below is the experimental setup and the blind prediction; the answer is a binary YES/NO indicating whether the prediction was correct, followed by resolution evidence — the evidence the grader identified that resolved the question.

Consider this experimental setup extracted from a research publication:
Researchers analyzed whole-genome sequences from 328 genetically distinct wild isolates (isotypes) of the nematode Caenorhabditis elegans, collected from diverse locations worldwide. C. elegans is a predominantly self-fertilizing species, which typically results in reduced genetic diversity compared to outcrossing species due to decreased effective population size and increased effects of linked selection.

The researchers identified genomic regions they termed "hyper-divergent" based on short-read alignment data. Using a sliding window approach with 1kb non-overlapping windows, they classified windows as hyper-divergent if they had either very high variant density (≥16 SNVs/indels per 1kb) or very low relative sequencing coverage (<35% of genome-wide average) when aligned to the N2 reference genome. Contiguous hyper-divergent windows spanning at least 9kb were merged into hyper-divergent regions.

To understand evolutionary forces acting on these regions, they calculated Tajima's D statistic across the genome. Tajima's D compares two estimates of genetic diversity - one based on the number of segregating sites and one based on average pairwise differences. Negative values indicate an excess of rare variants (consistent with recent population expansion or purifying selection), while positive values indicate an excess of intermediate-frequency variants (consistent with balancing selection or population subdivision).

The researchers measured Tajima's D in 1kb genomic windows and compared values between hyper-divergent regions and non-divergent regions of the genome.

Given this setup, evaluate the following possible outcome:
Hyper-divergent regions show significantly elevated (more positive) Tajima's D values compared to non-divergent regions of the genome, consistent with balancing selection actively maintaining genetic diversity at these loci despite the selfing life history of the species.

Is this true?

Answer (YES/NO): YES